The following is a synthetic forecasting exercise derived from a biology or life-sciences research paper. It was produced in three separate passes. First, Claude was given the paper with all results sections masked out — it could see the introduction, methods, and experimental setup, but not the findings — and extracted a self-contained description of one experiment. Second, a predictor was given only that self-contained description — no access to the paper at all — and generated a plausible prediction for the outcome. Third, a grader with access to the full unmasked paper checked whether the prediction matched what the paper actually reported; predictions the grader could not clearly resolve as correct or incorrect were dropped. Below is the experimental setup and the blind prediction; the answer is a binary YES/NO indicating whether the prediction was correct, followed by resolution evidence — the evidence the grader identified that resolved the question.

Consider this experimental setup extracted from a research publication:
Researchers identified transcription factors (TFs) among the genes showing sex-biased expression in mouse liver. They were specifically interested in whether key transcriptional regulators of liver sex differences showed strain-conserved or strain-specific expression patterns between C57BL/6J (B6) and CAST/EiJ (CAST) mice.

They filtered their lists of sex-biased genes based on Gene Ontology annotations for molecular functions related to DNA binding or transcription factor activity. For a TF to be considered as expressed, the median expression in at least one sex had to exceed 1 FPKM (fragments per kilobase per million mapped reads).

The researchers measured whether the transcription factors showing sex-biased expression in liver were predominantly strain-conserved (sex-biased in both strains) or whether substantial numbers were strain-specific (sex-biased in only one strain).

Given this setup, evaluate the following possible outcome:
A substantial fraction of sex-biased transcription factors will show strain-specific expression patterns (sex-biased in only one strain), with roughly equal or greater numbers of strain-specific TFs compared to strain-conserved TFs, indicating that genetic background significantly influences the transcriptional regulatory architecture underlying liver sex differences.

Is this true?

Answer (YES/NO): YES